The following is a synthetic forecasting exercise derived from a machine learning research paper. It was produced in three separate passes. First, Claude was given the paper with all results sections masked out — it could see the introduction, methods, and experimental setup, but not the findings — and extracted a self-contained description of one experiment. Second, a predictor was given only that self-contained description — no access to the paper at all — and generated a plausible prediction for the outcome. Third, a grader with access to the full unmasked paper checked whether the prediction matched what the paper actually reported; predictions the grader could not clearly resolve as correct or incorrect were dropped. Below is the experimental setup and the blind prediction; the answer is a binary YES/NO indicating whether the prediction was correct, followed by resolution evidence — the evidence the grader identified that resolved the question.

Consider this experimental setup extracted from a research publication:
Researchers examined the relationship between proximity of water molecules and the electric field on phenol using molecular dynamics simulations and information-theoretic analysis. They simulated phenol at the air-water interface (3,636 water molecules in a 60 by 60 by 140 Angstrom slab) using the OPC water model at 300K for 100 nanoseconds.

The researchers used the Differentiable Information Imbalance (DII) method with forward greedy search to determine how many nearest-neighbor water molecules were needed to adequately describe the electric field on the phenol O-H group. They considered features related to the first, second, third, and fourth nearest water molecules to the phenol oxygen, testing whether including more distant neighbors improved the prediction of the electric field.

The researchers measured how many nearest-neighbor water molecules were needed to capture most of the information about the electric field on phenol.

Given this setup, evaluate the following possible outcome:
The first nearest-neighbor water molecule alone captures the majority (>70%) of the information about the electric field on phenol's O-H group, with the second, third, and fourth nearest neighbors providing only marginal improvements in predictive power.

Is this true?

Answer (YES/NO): NO